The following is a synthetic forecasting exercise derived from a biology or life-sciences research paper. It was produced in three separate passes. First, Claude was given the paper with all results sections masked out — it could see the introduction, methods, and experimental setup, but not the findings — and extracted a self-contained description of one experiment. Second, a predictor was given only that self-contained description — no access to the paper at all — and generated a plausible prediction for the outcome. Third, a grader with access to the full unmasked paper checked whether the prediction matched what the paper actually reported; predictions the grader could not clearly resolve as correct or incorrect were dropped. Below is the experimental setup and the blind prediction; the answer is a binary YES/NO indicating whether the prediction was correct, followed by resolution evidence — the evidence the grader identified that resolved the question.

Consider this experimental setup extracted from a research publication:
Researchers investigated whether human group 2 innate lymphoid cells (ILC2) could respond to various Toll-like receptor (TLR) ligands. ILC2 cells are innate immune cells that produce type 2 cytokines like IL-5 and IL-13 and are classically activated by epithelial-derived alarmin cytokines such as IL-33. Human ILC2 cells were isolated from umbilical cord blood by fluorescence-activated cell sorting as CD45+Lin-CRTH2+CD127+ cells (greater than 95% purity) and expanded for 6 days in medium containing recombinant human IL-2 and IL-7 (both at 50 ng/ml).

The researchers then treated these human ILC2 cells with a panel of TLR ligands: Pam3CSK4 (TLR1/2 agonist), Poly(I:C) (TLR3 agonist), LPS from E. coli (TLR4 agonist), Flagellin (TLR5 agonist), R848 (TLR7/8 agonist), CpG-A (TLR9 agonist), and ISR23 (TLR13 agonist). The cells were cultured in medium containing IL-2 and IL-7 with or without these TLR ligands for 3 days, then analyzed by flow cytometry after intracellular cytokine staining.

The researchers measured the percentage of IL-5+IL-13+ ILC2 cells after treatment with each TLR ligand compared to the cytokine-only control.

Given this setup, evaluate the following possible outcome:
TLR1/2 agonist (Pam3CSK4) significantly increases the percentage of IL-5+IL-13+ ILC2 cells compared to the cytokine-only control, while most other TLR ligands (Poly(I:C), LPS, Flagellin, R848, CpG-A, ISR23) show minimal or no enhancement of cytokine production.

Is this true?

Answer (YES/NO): NO